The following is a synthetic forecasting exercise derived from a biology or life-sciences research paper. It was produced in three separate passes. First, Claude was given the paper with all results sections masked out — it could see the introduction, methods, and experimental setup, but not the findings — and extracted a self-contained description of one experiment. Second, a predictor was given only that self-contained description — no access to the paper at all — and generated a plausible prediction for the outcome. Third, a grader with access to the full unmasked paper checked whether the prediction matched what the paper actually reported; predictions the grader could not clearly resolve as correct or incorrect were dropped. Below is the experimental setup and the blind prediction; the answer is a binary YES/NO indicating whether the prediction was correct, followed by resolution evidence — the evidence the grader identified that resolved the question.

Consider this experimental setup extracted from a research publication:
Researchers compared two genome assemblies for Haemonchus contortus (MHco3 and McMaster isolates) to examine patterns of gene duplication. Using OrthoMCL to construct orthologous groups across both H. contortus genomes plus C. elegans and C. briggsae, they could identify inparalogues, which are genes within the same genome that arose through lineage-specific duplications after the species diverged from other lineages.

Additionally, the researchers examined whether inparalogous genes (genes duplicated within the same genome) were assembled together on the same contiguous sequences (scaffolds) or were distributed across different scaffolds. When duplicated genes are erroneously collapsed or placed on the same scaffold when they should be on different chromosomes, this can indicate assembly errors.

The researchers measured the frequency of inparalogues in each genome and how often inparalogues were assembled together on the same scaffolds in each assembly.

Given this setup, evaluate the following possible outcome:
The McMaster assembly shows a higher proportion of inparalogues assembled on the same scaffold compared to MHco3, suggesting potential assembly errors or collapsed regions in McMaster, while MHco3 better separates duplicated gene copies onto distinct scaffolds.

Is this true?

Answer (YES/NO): NO